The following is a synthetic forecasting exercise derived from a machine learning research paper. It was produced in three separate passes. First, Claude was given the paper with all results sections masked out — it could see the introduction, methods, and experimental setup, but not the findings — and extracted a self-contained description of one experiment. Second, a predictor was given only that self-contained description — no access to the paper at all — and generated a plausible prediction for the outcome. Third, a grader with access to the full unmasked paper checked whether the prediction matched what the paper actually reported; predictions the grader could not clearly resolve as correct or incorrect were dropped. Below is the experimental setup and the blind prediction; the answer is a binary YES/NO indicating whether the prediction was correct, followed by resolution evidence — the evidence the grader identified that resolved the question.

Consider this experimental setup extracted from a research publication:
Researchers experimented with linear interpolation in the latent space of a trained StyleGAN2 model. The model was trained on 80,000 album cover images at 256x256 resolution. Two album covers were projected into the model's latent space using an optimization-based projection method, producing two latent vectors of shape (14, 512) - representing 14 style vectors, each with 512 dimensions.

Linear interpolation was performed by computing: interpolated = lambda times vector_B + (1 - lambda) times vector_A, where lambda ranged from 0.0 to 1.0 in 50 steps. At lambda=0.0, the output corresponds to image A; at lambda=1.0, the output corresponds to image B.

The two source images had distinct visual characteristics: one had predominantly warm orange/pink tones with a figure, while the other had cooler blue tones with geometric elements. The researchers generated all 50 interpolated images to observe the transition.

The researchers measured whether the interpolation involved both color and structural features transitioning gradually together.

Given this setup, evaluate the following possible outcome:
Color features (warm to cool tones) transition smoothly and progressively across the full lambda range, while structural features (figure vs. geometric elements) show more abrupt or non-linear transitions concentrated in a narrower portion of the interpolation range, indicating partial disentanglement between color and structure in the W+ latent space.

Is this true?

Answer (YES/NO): NO